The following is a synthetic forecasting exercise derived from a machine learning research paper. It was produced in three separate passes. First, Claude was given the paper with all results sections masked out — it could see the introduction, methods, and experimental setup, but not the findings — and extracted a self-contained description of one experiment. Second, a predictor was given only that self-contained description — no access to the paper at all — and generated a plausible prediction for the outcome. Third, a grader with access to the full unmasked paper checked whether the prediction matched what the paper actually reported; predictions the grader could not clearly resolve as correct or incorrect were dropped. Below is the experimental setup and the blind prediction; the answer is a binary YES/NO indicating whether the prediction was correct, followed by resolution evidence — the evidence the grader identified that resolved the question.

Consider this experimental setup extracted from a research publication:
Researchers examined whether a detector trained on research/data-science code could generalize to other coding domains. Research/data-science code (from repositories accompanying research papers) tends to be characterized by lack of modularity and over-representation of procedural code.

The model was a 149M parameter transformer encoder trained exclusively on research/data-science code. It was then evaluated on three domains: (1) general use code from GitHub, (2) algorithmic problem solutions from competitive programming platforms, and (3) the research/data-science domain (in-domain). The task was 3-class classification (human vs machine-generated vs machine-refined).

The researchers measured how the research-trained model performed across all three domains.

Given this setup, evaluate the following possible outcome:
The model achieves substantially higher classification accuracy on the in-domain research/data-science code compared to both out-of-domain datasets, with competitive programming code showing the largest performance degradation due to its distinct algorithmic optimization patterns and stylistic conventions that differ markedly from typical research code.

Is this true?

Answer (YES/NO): YES